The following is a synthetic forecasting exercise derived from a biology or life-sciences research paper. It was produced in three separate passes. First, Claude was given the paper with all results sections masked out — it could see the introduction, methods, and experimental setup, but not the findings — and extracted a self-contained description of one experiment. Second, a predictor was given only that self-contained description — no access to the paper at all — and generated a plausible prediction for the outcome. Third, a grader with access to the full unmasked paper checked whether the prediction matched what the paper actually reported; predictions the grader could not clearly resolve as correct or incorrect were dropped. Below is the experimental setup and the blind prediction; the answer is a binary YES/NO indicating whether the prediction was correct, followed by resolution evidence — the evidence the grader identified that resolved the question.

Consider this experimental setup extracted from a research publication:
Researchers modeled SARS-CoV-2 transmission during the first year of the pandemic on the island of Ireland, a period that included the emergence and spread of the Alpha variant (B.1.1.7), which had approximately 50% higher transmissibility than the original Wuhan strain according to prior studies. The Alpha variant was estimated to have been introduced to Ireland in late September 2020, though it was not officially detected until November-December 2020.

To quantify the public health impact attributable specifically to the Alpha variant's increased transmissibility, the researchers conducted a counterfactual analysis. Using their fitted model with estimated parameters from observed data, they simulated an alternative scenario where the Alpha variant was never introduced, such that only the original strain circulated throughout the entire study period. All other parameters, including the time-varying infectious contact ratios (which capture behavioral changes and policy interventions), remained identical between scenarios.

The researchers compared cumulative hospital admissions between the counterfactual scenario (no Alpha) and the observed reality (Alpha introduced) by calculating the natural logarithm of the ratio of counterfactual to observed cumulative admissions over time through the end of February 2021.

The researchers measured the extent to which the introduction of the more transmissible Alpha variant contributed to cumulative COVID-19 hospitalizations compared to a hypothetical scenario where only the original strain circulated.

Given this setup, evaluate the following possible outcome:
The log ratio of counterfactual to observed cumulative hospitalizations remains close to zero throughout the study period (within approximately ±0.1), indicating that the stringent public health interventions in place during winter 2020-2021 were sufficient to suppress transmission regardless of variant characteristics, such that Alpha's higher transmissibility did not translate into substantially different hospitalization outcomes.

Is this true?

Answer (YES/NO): NO